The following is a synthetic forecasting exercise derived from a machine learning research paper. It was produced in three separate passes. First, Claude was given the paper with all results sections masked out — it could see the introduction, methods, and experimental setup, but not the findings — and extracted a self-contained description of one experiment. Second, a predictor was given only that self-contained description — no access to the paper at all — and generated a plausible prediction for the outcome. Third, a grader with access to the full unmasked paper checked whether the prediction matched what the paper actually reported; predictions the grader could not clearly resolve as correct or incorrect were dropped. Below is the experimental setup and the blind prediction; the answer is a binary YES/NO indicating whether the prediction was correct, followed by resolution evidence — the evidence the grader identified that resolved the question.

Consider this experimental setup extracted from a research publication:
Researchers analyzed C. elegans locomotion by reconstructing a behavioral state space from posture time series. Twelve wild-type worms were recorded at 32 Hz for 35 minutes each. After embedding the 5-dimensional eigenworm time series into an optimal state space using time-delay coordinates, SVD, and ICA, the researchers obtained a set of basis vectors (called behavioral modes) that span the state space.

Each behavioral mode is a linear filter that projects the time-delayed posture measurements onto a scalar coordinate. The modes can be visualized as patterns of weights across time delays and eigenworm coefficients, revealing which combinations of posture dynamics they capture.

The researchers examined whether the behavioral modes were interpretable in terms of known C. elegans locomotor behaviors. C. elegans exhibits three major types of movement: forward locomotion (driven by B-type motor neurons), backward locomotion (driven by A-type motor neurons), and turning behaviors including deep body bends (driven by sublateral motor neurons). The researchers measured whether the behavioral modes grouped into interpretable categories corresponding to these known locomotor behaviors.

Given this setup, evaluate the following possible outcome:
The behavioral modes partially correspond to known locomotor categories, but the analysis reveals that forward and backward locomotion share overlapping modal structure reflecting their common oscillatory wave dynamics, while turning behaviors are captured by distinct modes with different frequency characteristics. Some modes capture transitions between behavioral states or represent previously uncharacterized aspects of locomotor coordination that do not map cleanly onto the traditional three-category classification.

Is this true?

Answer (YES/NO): NO